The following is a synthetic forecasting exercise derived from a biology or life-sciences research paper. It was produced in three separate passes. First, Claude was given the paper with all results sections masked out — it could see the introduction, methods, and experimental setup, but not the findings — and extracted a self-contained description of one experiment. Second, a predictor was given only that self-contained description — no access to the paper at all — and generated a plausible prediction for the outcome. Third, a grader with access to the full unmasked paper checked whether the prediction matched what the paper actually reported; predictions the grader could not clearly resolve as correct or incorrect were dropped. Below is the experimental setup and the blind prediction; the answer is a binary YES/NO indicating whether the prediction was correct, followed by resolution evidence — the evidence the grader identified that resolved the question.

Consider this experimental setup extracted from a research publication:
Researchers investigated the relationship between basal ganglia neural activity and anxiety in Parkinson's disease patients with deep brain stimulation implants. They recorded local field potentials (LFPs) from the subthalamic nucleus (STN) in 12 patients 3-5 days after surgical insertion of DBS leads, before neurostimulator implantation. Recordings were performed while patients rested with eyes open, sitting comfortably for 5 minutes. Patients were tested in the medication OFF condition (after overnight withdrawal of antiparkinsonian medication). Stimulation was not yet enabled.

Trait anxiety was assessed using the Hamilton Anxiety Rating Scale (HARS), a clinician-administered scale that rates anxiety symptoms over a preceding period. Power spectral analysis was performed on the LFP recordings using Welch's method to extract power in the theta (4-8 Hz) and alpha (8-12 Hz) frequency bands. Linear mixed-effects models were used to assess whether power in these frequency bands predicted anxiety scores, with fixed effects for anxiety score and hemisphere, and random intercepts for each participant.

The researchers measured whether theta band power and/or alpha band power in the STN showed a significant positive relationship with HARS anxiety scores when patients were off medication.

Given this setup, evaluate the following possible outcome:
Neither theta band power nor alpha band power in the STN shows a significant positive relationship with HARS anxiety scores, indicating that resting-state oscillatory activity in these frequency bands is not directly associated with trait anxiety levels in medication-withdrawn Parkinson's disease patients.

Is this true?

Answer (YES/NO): NO